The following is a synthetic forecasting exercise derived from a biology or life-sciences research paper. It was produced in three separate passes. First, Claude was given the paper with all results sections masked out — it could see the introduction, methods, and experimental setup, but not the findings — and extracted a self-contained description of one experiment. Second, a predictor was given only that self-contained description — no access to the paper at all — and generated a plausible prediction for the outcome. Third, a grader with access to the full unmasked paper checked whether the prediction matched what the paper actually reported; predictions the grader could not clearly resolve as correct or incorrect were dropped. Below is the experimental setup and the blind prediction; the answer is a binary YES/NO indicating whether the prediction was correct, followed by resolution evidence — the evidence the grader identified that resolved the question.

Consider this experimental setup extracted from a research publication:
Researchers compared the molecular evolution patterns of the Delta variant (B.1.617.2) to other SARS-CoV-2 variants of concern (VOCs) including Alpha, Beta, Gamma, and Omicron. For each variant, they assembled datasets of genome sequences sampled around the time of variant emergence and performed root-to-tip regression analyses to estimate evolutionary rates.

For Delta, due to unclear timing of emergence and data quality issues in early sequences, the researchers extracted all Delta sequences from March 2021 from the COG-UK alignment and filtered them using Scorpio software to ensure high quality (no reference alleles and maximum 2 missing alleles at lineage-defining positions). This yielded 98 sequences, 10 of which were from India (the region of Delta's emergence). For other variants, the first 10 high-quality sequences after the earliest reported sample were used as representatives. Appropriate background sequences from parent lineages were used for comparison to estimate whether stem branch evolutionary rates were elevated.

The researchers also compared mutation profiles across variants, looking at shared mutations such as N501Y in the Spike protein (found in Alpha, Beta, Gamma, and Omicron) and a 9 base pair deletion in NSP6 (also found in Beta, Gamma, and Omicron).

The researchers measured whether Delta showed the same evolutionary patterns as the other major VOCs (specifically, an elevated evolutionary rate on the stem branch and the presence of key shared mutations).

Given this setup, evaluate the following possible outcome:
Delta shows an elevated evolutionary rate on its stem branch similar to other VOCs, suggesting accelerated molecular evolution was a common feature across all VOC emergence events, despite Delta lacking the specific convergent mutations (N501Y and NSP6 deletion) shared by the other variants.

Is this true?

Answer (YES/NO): NO